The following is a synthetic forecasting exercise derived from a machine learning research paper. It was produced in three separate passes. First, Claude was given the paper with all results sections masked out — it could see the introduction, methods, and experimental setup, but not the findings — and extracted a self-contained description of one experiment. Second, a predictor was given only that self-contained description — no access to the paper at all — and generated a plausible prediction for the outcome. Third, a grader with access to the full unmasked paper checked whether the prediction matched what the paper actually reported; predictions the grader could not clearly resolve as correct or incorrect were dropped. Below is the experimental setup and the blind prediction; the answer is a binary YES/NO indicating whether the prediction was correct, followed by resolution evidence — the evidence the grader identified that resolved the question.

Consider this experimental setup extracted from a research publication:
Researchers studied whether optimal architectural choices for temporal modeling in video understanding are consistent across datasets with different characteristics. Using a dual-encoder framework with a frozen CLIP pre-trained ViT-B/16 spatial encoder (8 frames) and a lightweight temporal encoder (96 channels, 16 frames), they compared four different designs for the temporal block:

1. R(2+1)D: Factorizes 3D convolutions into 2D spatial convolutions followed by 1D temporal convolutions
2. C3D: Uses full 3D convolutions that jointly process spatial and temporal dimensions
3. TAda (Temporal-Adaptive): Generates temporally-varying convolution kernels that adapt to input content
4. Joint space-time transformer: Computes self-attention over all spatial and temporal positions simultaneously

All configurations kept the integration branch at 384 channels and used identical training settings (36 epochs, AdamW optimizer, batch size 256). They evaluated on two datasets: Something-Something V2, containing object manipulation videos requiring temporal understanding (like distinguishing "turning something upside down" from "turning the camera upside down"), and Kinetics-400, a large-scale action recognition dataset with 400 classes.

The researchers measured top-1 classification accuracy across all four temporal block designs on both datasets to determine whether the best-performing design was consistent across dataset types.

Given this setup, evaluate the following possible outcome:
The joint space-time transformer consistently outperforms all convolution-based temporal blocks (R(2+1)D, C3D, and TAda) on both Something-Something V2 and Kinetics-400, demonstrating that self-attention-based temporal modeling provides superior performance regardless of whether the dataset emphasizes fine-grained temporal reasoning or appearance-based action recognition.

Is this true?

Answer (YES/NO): NO